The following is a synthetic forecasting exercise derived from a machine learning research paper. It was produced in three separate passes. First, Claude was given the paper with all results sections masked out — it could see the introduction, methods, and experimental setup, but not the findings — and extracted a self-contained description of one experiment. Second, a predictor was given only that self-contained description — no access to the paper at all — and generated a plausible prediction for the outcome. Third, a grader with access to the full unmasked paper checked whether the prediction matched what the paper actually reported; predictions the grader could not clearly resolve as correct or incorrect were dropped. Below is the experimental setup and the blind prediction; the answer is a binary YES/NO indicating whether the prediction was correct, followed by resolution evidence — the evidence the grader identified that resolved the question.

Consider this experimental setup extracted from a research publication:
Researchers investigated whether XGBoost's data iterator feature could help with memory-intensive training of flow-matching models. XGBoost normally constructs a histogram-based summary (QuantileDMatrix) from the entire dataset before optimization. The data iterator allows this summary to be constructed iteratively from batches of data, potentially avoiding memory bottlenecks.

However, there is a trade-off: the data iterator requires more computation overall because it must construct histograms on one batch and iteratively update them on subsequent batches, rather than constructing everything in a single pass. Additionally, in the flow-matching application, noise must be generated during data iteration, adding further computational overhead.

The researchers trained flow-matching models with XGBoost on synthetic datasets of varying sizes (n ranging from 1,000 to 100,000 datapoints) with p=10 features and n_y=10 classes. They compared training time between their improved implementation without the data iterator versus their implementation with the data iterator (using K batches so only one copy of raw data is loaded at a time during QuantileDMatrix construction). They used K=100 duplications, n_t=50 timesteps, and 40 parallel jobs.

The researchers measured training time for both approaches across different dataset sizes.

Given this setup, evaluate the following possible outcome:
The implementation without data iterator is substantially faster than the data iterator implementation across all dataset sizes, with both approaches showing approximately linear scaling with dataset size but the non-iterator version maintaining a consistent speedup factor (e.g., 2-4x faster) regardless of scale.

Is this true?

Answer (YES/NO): NO